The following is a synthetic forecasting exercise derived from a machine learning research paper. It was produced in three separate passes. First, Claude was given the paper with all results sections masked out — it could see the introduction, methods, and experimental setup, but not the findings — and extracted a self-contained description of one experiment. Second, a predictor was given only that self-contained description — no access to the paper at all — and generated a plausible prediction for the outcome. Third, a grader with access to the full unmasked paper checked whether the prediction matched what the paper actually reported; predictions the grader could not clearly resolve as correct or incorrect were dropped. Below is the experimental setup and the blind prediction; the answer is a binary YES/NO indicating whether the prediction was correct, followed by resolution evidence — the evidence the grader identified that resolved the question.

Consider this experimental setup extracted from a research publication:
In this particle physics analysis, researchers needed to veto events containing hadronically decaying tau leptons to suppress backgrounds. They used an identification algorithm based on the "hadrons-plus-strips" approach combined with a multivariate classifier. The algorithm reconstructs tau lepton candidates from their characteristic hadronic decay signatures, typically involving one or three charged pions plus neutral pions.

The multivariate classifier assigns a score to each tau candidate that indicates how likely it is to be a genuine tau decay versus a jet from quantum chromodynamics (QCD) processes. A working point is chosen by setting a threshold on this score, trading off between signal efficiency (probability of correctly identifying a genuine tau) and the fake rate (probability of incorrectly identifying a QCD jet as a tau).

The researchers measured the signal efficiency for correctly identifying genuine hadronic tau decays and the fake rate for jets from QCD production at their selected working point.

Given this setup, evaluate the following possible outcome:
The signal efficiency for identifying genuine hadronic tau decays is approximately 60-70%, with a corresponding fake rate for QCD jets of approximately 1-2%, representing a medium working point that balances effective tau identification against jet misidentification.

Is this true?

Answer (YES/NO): NO